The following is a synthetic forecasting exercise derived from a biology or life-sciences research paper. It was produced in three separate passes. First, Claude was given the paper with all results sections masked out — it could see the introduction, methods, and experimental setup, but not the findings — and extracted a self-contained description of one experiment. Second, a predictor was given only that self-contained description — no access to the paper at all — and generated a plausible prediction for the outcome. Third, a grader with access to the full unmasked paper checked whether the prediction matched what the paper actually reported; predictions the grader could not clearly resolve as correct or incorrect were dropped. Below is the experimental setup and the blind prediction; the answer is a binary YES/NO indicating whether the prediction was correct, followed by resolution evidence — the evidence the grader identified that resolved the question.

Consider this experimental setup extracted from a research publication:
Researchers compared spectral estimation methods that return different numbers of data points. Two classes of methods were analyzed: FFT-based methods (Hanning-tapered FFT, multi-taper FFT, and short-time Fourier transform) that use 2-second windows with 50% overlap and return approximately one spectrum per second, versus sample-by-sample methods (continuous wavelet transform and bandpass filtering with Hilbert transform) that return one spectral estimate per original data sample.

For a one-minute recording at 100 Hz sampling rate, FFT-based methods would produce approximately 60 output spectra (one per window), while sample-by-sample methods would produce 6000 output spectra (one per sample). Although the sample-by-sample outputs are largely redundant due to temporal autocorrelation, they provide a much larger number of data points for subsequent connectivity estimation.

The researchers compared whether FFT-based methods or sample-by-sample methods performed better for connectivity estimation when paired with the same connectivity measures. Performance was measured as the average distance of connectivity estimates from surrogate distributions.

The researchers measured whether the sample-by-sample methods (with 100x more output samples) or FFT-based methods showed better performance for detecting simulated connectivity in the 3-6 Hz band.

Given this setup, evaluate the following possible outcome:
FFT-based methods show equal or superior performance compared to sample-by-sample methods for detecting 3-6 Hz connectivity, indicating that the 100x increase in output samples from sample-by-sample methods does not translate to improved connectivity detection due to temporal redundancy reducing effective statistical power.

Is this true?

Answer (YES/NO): NO